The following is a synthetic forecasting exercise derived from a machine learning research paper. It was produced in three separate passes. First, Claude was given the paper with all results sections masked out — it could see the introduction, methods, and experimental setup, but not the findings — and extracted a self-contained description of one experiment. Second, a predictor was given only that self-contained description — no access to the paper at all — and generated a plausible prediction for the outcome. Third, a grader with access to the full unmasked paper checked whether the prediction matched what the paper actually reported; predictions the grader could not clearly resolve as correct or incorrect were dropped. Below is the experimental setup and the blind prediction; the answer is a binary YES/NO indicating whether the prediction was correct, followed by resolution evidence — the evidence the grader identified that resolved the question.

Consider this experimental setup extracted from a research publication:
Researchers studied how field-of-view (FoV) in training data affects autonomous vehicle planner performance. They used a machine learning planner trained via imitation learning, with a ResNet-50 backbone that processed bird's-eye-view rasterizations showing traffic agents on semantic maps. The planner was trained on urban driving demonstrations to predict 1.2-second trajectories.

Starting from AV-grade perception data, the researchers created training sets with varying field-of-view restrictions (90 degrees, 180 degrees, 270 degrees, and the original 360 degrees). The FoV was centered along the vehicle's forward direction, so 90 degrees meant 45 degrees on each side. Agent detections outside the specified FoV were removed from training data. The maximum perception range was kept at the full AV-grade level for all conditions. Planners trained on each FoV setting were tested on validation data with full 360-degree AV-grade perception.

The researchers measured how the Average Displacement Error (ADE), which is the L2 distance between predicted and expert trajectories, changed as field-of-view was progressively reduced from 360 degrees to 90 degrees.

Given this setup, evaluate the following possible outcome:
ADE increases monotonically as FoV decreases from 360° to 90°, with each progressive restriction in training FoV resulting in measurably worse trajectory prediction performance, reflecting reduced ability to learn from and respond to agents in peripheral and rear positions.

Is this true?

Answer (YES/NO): NO